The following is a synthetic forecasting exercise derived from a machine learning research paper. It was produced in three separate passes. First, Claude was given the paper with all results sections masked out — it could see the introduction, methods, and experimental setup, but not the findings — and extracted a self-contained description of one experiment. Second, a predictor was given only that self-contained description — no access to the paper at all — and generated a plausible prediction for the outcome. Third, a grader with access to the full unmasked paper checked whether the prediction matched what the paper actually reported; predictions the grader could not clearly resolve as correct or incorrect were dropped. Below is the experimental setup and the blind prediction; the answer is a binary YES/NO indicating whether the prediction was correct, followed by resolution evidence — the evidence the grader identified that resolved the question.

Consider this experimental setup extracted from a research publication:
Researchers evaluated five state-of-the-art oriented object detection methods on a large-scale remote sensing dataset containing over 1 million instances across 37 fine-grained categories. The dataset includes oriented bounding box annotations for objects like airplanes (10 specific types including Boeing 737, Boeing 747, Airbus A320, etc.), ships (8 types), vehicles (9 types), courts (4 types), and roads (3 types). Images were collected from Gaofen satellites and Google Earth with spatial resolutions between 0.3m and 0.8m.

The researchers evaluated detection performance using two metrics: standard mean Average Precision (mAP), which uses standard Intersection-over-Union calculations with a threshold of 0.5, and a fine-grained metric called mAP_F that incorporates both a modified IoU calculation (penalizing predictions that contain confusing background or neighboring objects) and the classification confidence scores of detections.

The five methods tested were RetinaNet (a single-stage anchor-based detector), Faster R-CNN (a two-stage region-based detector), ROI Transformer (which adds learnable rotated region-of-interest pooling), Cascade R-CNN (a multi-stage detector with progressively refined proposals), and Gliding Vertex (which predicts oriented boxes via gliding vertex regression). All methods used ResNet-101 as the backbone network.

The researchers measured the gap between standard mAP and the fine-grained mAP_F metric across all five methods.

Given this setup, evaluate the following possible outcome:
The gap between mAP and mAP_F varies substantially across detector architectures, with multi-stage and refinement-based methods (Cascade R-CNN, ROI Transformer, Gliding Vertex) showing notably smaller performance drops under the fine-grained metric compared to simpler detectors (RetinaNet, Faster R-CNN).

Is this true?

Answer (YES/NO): NO